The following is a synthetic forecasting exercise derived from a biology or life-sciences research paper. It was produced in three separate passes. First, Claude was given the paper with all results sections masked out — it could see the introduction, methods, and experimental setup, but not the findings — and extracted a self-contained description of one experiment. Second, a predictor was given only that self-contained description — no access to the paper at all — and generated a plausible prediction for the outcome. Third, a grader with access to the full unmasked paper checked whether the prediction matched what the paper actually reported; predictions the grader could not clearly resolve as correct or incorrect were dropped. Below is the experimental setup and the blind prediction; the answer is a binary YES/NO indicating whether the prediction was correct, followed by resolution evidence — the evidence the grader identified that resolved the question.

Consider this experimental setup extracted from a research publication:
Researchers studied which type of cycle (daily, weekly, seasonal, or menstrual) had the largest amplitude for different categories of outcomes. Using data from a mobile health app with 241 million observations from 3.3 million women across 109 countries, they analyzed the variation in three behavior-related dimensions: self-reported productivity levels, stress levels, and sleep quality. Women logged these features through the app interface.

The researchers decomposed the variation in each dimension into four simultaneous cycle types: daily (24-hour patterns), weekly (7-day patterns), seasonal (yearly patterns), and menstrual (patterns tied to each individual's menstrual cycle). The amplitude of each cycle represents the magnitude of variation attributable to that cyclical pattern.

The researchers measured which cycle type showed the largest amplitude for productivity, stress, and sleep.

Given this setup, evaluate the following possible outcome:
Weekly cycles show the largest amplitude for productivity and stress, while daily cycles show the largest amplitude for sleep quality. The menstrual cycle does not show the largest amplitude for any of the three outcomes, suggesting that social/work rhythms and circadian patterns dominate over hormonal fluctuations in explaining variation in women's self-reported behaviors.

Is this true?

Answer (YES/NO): NO